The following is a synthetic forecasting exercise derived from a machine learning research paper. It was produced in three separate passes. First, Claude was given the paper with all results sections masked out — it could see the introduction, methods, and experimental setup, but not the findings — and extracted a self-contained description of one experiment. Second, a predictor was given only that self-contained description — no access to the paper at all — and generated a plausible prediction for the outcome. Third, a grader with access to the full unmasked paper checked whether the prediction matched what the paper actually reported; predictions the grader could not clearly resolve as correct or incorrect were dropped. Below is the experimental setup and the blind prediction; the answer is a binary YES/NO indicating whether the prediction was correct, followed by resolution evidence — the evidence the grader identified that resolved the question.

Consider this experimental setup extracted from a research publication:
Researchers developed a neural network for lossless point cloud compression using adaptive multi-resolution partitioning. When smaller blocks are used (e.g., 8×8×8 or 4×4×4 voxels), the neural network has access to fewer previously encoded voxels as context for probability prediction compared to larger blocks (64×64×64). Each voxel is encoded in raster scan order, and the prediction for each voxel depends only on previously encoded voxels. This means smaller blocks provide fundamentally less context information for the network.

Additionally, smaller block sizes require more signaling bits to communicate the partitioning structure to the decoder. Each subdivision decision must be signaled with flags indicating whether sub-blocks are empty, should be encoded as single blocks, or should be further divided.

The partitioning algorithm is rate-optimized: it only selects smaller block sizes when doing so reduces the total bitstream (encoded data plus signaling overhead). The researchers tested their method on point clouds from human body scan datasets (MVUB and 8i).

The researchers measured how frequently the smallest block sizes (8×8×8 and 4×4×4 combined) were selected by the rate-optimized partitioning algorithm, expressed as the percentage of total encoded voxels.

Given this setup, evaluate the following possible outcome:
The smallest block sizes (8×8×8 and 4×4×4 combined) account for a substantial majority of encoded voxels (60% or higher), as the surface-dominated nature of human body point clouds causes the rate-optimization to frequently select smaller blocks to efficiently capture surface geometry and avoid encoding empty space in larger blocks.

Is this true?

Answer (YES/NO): NO